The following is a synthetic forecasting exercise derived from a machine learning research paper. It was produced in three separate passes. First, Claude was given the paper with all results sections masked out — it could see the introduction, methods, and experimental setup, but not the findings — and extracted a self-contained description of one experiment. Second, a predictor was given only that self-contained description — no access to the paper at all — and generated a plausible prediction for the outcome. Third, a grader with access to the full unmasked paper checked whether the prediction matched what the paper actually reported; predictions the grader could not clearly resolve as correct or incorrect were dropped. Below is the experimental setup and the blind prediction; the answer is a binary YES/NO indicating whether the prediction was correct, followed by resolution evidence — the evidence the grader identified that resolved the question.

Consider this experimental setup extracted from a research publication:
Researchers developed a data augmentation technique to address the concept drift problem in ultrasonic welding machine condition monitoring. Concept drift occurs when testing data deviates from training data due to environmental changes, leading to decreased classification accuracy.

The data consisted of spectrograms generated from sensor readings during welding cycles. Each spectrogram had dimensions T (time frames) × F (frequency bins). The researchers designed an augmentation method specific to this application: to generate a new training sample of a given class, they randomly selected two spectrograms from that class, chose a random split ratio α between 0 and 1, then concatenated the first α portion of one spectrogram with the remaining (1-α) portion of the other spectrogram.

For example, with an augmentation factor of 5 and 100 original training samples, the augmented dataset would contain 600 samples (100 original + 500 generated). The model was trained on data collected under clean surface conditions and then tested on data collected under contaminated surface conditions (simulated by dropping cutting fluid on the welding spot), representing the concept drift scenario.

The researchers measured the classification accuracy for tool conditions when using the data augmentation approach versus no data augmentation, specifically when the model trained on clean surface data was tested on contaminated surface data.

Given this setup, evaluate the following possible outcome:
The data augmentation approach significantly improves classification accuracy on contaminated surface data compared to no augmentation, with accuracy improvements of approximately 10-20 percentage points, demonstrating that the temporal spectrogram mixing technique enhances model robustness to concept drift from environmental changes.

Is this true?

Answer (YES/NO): NO